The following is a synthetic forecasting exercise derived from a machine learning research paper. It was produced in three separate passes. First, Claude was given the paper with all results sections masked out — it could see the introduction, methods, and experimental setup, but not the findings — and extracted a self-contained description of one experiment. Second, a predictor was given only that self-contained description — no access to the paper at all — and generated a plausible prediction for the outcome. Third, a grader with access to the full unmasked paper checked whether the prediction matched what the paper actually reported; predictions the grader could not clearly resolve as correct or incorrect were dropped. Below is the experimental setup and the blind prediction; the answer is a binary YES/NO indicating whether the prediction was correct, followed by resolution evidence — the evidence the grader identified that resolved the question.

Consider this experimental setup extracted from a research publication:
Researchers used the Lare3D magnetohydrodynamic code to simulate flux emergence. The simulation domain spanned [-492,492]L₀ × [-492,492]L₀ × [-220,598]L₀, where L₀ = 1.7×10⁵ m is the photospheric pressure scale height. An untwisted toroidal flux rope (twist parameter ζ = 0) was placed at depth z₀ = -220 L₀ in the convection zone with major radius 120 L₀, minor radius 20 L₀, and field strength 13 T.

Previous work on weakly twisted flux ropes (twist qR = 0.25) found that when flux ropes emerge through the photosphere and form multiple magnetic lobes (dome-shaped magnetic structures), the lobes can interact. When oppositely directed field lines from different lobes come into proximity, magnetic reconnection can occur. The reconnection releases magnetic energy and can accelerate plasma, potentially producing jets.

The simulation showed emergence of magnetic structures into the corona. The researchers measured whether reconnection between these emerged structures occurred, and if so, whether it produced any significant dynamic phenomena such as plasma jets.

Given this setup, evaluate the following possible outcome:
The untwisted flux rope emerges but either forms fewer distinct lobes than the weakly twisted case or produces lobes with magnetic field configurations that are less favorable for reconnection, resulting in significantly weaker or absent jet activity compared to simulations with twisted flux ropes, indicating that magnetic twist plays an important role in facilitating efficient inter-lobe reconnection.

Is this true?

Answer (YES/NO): NO